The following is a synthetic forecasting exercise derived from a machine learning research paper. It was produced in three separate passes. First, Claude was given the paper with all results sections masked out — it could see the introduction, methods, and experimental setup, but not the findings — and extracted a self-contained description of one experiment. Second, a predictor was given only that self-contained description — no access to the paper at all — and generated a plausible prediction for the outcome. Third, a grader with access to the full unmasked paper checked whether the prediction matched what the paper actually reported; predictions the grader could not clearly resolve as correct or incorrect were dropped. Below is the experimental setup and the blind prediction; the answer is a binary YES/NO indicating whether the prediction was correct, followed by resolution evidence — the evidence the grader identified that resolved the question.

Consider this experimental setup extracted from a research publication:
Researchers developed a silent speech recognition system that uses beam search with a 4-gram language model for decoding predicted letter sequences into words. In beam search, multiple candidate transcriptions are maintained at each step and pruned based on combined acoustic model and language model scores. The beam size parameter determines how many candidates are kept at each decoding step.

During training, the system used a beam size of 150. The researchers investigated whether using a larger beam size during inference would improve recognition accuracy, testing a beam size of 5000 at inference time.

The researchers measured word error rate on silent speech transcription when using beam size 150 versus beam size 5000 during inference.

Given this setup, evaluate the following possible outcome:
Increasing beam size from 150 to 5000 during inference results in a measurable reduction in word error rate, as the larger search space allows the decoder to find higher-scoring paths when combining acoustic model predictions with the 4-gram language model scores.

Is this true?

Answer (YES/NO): YES